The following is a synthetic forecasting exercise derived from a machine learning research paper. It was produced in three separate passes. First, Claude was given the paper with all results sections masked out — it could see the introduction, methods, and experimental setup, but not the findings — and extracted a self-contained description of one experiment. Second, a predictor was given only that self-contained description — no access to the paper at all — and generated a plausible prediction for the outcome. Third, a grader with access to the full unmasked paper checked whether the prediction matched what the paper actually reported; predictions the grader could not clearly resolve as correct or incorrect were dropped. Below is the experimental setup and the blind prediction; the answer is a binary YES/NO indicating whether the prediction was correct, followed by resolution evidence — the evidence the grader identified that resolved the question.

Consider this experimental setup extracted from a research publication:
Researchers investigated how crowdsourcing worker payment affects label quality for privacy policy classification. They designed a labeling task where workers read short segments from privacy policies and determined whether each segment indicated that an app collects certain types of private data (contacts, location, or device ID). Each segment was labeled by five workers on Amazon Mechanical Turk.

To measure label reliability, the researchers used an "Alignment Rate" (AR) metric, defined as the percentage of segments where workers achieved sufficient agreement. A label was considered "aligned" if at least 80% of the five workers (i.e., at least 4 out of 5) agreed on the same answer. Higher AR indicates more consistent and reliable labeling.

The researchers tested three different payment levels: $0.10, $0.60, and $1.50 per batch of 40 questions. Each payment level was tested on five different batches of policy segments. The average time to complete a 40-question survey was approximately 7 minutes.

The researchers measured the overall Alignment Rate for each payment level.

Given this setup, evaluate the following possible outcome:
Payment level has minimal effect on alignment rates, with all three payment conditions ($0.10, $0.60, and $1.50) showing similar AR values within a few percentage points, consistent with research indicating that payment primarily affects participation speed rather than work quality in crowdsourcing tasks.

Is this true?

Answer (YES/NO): NO